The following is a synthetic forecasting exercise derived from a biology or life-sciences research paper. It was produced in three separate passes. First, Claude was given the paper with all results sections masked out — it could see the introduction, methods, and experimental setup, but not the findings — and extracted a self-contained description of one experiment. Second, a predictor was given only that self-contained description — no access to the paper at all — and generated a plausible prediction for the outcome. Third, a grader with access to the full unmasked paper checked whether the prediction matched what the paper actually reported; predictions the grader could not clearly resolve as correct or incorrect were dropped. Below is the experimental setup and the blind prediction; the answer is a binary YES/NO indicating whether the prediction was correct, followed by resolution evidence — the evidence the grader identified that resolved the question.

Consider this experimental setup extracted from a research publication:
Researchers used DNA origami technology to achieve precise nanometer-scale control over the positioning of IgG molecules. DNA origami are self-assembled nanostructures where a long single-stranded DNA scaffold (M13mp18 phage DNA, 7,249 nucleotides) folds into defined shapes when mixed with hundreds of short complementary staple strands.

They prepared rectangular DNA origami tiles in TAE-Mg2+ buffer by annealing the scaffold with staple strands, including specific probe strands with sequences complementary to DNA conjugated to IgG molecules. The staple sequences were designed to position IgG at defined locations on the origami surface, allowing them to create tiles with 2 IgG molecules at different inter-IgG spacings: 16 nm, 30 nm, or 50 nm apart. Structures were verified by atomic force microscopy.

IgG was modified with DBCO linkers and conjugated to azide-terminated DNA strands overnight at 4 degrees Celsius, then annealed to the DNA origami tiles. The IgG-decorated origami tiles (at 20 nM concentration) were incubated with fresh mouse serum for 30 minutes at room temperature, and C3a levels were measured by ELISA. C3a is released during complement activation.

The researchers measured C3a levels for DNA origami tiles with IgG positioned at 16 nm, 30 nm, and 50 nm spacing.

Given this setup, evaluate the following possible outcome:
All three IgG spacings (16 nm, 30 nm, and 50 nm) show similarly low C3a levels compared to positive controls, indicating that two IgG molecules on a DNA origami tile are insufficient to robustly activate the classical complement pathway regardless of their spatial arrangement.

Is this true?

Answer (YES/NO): NO